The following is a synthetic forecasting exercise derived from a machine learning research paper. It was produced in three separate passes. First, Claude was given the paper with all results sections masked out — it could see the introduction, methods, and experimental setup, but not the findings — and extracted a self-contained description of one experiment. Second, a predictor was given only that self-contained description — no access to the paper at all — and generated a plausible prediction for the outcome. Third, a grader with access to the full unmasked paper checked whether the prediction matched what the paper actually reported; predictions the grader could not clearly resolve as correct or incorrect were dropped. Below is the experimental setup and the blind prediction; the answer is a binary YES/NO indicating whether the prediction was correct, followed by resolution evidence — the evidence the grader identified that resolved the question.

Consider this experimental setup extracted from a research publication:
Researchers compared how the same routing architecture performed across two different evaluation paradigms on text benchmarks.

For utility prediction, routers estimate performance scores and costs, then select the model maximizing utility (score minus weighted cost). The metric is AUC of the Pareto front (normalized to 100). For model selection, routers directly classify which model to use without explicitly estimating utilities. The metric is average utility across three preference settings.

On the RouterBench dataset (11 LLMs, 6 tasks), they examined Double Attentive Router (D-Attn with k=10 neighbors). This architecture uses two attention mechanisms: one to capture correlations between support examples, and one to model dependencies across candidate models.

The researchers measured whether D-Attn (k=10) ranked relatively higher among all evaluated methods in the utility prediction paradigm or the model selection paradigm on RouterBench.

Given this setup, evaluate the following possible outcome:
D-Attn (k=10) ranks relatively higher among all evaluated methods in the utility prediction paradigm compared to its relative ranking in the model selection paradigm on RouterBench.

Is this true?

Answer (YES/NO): NO